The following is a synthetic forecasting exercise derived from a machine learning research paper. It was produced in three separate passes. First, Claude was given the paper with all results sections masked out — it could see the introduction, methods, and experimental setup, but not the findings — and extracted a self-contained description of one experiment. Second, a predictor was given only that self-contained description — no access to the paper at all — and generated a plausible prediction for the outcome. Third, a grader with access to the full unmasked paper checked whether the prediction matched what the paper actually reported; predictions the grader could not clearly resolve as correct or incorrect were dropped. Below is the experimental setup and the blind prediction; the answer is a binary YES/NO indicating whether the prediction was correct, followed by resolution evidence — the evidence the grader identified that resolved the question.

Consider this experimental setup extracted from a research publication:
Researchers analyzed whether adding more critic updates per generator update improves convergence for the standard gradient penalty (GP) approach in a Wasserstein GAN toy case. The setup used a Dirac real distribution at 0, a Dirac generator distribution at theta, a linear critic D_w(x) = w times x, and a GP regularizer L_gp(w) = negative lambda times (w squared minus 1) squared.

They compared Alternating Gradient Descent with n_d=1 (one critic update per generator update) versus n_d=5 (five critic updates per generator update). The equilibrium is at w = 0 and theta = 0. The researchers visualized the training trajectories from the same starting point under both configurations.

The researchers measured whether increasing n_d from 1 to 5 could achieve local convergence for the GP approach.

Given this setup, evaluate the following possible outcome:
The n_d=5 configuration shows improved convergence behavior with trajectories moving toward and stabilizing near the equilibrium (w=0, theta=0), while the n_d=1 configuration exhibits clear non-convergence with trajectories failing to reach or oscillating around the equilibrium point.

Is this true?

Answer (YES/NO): NO